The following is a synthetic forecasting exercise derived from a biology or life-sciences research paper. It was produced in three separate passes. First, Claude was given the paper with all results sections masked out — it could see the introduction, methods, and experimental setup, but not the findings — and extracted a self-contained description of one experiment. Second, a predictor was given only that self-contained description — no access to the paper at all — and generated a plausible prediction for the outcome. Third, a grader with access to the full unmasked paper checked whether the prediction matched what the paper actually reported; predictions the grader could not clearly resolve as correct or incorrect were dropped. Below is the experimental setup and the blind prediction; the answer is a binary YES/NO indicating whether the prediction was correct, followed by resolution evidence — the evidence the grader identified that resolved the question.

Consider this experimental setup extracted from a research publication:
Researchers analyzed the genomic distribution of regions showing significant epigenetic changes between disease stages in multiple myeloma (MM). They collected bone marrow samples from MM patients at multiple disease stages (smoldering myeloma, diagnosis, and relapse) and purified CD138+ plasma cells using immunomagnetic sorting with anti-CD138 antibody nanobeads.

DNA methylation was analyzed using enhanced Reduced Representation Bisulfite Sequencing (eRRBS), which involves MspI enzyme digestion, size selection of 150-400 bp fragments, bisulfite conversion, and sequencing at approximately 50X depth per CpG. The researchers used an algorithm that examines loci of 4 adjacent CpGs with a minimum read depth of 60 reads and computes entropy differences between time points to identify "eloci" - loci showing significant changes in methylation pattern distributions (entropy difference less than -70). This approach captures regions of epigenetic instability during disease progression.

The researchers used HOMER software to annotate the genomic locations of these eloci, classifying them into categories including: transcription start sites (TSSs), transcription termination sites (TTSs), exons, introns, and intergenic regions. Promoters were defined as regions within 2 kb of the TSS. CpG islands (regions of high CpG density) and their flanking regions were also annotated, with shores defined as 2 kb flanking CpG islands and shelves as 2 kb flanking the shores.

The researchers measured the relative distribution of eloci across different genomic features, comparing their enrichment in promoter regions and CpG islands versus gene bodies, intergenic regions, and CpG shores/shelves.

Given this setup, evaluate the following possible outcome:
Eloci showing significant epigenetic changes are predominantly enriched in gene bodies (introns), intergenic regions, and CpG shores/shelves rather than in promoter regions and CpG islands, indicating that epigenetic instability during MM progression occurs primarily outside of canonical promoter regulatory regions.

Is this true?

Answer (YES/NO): NO